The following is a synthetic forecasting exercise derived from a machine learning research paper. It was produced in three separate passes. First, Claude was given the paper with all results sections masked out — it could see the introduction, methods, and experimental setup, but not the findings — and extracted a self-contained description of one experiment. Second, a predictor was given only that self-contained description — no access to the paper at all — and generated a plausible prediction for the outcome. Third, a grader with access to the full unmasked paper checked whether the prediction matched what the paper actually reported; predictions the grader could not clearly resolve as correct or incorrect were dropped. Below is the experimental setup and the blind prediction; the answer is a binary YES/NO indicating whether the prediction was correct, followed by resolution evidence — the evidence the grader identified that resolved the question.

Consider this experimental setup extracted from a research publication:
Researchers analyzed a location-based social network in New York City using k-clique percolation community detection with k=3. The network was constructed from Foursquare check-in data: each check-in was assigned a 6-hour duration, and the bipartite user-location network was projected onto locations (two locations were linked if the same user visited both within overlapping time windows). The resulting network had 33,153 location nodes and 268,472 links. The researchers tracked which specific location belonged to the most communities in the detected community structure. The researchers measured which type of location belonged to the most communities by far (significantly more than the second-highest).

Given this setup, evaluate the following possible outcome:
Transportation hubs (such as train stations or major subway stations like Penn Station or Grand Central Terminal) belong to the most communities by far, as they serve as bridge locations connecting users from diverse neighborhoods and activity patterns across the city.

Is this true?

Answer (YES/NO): YES